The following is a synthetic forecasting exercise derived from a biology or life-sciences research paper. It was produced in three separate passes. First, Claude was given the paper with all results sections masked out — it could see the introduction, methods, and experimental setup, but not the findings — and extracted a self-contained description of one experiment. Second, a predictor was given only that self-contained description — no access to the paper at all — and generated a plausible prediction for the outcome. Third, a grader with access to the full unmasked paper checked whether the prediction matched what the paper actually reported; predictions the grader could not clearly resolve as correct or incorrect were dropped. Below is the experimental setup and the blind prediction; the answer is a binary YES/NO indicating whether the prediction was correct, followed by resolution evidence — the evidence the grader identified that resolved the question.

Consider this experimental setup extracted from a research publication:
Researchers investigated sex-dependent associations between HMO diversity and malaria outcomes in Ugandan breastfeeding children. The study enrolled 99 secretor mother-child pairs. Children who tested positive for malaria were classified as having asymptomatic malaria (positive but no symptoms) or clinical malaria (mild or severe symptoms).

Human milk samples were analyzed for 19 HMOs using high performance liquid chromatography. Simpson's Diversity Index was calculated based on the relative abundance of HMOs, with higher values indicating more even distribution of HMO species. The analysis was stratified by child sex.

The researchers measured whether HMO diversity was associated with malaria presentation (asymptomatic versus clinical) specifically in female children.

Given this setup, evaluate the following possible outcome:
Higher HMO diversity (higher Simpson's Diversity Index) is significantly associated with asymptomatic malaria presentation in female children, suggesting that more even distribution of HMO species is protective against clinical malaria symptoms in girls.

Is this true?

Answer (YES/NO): YES